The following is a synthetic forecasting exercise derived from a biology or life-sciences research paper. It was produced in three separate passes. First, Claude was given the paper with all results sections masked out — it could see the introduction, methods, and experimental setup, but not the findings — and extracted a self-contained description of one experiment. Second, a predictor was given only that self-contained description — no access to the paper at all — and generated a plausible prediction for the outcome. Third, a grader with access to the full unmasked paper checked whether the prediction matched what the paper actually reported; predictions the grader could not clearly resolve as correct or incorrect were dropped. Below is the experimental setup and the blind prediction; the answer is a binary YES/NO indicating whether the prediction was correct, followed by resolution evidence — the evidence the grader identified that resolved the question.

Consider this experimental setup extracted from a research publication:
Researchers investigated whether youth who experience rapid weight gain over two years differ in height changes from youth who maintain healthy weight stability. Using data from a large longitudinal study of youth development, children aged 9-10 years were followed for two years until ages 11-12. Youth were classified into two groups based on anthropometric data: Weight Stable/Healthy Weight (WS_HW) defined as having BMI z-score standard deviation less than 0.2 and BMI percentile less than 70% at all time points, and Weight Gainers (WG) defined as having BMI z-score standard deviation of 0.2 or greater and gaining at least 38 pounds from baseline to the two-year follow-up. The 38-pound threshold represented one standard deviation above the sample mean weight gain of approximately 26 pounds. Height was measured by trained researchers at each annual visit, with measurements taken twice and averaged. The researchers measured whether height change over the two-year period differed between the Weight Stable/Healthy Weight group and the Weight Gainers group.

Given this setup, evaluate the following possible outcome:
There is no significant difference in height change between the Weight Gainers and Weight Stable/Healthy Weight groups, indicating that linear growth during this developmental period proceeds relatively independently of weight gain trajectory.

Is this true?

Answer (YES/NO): YES